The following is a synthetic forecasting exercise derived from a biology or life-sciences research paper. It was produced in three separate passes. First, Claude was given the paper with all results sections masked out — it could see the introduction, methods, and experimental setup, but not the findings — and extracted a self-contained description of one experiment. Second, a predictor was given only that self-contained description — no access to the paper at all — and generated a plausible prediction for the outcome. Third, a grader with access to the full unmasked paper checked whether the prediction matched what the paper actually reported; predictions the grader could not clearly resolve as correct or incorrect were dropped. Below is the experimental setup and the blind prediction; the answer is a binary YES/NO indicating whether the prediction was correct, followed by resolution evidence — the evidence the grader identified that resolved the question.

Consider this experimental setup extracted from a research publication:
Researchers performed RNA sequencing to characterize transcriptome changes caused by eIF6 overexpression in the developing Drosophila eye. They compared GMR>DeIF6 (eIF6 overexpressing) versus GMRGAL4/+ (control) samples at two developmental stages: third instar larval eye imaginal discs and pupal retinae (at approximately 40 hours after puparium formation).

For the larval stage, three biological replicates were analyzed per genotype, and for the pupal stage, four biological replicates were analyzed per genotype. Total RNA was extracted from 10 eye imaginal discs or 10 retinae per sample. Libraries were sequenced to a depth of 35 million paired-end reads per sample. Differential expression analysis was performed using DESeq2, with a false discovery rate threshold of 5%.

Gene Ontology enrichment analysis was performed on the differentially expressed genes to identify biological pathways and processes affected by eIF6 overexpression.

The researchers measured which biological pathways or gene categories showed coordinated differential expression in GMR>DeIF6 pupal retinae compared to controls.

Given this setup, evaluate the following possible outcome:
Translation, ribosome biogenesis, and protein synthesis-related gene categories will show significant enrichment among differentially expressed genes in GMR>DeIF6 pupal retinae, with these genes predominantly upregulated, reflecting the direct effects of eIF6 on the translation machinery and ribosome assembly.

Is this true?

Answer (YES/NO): YES